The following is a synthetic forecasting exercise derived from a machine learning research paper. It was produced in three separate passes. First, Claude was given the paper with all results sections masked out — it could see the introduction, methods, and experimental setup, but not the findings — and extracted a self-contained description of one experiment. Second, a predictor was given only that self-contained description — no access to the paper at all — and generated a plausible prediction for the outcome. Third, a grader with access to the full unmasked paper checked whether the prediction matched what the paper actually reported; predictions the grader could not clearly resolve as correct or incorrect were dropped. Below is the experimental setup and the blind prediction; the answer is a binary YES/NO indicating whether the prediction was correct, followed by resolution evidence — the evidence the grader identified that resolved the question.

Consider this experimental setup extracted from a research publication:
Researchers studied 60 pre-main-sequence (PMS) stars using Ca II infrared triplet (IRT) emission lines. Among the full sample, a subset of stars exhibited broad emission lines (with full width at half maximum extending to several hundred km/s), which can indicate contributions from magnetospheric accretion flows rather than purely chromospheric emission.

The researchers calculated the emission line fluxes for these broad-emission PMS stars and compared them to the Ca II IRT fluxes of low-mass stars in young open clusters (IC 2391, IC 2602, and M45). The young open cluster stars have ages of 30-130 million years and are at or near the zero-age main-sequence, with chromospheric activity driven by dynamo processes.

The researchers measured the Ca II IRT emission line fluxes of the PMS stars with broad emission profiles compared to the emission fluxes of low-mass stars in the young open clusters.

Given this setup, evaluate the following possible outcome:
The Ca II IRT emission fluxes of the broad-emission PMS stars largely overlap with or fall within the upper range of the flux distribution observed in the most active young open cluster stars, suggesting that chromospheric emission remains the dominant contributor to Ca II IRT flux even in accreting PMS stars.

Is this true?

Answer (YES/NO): NO